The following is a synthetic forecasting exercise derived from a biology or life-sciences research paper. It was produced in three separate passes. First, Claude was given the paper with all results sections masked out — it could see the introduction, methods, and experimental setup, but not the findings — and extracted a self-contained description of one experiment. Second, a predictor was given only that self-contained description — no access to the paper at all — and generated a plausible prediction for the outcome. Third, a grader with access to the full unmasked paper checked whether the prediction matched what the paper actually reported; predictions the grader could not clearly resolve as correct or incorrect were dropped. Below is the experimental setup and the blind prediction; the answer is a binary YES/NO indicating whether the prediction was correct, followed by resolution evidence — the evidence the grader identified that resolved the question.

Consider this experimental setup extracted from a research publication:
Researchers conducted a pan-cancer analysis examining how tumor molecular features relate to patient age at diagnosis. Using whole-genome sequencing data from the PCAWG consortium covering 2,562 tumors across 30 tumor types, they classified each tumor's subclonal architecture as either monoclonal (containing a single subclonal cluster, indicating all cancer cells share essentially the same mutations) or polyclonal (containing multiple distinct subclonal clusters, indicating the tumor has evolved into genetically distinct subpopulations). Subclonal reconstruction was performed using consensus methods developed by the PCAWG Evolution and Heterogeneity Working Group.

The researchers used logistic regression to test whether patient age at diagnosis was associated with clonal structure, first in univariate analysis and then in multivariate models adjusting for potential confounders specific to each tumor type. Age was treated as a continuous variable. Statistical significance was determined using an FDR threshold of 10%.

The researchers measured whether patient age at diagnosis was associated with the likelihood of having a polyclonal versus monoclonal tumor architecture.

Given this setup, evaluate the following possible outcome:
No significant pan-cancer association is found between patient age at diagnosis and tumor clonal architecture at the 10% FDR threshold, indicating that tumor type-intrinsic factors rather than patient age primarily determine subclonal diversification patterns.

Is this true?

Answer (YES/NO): YES